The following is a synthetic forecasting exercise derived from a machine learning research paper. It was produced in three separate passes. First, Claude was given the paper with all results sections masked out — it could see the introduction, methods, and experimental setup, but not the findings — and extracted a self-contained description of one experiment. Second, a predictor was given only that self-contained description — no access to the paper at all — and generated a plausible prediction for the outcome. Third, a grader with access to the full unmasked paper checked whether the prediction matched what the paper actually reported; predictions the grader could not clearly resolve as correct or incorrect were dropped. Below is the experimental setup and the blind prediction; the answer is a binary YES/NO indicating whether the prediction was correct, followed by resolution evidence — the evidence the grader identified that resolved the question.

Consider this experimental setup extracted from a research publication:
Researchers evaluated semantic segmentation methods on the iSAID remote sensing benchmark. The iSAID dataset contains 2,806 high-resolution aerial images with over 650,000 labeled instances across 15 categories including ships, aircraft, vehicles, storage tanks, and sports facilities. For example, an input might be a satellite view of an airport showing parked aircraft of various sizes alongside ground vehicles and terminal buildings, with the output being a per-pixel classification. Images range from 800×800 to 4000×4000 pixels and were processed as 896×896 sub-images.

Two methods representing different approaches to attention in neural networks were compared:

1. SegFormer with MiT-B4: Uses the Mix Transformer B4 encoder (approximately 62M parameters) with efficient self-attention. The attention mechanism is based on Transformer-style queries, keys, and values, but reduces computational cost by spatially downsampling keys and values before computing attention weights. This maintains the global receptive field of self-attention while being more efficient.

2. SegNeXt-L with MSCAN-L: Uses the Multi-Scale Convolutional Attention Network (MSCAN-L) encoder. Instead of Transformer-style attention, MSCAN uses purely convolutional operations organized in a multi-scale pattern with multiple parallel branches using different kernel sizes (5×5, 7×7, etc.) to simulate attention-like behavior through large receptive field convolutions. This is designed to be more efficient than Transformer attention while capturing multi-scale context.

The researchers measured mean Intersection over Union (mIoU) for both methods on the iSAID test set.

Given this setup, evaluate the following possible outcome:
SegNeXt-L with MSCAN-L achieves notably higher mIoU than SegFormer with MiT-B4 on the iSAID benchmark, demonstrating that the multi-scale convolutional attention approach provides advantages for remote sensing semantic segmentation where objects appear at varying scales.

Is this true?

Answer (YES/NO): YES